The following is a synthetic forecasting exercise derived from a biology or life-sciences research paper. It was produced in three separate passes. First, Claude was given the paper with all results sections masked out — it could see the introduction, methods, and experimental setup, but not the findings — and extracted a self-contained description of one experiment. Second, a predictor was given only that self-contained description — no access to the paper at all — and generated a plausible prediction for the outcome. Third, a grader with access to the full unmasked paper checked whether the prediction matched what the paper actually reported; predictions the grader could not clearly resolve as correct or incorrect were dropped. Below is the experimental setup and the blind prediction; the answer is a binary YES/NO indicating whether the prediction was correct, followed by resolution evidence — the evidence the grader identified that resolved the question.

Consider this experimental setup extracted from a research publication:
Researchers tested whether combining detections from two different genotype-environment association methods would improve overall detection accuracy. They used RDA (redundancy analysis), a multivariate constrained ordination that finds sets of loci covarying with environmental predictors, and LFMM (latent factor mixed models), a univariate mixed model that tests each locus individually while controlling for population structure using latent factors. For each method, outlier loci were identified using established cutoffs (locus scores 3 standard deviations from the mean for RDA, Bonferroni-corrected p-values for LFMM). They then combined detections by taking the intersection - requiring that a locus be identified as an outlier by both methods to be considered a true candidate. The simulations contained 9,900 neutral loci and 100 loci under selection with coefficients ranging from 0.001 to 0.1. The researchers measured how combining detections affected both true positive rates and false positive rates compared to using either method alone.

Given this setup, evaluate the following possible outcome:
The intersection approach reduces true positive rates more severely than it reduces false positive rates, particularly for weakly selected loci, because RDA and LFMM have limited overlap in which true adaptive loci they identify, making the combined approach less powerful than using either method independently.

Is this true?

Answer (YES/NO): NO